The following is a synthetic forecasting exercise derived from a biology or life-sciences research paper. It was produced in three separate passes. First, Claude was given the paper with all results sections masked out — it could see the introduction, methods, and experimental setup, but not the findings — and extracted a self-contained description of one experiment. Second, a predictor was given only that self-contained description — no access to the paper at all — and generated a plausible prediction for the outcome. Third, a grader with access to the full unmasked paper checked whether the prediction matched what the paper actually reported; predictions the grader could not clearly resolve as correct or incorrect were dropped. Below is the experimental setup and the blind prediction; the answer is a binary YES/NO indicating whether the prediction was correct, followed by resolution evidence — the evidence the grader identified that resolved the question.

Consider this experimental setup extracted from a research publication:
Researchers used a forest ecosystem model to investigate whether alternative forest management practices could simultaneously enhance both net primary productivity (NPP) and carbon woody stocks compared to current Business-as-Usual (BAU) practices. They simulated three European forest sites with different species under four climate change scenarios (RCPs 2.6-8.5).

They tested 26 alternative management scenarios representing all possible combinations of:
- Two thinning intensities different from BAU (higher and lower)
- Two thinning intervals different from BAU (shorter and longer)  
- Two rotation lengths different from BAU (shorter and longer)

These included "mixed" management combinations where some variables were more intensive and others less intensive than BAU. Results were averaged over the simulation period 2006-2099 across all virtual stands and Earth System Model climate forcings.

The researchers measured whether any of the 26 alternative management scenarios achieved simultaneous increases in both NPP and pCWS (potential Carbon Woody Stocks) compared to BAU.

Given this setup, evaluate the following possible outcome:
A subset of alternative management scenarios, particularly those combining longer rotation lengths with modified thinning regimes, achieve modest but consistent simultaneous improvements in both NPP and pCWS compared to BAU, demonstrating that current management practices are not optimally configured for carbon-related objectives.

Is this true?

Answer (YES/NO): NO